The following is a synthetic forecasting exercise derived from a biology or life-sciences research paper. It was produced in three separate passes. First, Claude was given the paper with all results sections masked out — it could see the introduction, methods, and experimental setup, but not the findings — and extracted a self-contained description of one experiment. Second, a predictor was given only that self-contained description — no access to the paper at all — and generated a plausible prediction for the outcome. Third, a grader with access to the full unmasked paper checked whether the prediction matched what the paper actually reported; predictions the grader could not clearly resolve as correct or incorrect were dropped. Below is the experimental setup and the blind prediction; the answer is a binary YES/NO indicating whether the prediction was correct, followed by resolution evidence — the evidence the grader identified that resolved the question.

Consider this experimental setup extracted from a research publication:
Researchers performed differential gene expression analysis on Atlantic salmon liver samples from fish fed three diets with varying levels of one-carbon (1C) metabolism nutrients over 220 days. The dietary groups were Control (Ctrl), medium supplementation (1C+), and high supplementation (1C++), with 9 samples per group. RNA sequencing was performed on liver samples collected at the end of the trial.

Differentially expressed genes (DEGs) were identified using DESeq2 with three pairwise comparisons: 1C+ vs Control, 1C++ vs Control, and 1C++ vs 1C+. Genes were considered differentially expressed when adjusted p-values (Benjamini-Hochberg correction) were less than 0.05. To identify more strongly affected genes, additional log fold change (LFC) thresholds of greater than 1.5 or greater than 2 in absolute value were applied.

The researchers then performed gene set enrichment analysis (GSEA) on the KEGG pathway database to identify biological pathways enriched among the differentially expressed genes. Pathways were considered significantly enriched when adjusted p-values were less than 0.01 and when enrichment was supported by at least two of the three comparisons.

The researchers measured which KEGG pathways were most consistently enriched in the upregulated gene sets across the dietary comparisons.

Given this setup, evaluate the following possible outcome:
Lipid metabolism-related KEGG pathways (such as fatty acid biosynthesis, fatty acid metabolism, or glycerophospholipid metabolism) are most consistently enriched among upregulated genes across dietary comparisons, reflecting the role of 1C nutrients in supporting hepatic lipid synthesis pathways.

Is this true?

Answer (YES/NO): NO